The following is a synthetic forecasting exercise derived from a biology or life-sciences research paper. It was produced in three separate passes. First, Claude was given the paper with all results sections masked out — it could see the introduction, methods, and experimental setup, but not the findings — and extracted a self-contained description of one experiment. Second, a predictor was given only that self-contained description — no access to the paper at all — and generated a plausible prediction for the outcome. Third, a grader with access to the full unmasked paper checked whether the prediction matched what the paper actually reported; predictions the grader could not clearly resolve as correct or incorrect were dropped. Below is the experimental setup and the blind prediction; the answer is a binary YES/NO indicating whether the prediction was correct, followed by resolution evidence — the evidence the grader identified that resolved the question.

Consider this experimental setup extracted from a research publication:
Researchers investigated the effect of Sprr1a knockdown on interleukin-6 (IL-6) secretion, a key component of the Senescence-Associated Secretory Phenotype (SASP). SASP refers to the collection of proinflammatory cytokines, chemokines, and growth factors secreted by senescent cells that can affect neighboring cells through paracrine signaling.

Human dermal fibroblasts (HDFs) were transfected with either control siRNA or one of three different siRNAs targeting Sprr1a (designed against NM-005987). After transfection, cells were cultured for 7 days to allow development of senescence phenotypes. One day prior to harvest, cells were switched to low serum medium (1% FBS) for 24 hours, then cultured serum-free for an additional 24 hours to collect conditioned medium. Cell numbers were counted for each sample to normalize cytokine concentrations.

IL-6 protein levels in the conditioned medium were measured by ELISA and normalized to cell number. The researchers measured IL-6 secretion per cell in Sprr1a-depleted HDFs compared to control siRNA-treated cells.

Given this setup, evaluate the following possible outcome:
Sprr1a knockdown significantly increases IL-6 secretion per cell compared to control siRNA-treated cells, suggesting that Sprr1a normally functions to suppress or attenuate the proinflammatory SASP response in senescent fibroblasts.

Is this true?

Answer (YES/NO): YES